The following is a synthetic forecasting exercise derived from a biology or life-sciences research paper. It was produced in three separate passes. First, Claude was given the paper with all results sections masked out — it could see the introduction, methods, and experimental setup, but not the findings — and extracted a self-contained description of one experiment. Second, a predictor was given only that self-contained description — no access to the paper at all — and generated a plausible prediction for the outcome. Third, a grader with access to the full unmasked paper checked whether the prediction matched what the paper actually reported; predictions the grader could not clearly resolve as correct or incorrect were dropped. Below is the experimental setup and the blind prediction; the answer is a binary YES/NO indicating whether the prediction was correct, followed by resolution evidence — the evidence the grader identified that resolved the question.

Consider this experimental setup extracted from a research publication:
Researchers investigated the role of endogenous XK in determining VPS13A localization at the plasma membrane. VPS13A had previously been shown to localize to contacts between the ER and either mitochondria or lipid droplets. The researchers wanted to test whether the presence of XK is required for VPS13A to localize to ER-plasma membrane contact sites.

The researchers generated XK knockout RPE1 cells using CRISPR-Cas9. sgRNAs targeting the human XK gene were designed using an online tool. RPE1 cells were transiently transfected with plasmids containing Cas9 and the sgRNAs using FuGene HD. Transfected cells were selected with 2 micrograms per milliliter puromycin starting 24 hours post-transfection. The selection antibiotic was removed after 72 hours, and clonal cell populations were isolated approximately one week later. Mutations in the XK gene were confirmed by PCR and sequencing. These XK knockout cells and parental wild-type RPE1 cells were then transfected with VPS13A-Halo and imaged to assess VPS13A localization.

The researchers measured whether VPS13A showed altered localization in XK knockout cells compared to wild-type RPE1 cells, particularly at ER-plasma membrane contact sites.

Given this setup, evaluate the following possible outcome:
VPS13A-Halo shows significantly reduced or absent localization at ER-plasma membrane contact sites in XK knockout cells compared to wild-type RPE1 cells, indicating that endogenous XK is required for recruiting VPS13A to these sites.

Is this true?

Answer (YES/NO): NO